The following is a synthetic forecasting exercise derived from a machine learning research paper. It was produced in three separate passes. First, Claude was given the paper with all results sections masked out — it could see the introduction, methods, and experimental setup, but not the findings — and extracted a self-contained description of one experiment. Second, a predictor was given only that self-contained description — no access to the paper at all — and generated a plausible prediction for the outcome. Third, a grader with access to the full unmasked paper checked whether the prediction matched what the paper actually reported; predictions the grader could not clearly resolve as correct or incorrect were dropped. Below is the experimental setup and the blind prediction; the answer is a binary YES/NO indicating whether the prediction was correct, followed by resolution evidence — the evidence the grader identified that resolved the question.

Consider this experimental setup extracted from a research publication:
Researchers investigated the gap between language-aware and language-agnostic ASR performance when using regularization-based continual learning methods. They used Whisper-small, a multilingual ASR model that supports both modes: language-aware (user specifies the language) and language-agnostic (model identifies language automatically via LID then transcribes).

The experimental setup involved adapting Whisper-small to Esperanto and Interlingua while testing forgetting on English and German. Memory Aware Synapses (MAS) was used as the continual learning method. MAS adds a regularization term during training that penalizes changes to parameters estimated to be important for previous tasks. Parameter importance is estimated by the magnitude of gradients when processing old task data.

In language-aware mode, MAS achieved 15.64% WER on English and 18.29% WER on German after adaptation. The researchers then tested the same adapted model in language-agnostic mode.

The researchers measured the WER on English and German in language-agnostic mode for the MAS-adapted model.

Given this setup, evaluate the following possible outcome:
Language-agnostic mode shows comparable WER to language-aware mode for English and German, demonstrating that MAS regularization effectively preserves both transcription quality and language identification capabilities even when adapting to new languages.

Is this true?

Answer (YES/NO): NO